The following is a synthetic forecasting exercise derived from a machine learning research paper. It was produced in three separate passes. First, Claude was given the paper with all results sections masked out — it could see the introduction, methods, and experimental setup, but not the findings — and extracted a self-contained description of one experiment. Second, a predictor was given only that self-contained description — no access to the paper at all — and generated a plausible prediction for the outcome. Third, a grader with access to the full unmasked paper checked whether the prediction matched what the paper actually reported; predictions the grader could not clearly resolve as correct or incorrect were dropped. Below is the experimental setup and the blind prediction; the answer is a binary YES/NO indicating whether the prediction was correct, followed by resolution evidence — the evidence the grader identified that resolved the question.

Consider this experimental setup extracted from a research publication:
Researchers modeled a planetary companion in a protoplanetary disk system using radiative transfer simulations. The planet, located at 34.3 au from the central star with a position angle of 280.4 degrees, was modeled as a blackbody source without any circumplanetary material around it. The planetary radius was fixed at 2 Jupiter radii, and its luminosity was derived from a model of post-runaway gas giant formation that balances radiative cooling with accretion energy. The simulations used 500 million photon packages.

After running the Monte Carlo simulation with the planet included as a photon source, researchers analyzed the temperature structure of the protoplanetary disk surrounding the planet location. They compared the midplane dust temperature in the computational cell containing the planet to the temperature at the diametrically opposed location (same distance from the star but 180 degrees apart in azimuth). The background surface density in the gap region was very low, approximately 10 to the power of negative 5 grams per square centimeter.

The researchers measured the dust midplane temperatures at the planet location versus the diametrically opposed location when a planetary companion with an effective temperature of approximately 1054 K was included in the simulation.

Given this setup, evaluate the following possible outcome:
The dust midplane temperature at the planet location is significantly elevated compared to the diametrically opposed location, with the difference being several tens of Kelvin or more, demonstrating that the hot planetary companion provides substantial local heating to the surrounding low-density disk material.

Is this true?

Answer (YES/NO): NO